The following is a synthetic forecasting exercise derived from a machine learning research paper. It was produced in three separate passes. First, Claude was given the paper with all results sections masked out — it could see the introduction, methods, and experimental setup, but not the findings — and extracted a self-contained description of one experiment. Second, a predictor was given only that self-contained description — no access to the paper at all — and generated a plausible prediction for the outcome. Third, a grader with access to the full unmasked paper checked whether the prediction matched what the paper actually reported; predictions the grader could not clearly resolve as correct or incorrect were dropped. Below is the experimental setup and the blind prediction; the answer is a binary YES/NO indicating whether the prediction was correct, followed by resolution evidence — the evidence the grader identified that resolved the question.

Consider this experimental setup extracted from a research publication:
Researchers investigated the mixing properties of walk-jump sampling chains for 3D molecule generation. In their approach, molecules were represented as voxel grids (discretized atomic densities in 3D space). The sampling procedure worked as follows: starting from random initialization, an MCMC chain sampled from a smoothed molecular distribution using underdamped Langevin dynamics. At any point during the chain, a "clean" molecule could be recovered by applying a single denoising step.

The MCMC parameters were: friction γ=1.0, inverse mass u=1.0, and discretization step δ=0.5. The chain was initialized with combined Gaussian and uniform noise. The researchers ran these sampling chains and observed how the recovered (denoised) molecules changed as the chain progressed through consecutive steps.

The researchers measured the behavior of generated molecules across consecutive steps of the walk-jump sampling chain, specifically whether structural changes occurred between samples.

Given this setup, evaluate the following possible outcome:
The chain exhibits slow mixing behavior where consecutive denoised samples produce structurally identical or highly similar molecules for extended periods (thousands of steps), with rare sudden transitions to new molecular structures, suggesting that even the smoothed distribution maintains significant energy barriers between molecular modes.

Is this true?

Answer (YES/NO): NO